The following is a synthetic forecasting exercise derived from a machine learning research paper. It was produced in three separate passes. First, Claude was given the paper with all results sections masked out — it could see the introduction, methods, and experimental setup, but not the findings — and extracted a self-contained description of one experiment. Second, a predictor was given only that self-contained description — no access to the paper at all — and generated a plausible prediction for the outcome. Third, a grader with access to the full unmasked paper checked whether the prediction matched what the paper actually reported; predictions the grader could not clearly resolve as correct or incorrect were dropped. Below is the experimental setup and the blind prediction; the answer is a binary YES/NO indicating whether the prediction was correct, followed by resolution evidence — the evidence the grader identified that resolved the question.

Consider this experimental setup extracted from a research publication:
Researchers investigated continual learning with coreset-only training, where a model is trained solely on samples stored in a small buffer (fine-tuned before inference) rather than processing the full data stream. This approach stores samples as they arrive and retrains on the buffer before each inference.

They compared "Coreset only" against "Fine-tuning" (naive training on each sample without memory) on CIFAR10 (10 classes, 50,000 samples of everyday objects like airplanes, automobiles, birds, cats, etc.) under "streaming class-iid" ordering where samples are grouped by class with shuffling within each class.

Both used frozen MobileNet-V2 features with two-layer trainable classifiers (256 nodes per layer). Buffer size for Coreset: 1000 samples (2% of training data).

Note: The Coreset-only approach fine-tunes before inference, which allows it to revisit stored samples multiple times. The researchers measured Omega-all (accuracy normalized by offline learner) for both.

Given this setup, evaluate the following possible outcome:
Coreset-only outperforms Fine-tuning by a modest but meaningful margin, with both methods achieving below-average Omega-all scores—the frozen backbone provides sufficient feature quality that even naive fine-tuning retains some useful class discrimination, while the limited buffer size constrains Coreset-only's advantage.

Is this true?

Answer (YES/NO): YES